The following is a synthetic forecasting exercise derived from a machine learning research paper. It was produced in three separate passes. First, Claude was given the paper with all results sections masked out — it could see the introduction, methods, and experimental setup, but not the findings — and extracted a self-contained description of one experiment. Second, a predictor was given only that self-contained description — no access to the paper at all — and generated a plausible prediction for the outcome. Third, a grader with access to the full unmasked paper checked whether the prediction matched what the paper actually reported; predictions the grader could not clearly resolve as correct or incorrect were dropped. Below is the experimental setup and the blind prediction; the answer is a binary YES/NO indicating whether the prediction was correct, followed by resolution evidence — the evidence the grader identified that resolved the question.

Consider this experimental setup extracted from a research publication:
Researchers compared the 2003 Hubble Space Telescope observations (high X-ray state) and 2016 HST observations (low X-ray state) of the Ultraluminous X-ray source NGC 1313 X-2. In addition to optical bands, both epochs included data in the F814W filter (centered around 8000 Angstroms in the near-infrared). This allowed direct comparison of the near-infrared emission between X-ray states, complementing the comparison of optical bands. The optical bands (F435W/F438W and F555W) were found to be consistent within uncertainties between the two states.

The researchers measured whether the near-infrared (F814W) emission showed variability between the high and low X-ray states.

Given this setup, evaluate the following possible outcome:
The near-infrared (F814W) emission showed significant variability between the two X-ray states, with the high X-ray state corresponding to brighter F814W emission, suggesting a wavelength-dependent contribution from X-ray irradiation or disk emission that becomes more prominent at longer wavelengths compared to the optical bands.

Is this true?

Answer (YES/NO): NO